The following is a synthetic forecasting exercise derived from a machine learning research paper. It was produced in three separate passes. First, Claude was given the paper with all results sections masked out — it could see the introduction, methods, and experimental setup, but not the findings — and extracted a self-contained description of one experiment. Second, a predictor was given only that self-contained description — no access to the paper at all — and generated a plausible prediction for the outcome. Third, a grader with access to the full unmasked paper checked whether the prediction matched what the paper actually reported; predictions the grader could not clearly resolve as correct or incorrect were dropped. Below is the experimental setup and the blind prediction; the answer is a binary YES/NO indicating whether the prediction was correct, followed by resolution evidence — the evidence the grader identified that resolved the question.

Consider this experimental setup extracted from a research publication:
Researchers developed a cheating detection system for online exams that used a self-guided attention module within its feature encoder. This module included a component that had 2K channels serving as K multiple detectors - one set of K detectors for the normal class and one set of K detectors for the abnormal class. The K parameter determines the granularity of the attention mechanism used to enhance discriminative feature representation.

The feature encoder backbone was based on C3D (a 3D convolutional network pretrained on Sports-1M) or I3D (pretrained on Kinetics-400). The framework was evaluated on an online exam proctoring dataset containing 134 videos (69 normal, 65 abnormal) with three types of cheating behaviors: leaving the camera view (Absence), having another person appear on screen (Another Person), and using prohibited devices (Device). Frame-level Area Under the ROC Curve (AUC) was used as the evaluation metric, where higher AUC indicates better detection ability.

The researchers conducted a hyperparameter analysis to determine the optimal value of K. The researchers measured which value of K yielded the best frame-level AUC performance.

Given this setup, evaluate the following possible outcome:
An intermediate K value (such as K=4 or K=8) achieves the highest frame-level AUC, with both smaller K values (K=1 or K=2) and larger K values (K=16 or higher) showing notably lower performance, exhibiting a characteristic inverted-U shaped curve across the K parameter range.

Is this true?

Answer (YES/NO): NO